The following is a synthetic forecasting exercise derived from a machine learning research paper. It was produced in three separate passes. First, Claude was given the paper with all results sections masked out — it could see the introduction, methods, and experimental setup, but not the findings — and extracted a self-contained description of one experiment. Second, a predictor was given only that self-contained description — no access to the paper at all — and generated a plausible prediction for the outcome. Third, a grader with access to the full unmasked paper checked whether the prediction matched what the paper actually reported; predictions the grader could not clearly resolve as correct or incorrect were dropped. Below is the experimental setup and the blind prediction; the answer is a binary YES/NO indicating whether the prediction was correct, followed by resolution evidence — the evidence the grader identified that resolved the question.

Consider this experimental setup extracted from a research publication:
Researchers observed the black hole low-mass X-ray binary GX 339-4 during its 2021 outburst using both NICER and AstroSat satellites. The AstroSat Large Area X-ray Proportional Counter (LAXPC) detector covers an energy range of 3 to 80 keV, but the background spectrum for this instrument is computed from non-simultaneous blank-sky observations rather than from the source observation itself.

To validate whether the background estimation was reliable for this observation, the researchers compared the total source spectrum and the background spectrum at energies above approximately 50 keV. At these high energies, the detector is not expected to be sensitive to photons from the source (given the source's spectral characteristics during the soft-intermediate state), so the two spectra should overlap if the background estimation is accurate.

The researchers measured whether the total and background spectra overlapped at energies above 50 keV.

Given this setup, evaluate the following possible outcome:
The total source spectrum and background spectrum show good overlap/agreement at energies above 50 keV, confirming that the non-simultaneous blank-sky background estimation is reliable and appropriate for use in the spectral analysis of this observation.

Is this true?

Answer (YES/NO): NO